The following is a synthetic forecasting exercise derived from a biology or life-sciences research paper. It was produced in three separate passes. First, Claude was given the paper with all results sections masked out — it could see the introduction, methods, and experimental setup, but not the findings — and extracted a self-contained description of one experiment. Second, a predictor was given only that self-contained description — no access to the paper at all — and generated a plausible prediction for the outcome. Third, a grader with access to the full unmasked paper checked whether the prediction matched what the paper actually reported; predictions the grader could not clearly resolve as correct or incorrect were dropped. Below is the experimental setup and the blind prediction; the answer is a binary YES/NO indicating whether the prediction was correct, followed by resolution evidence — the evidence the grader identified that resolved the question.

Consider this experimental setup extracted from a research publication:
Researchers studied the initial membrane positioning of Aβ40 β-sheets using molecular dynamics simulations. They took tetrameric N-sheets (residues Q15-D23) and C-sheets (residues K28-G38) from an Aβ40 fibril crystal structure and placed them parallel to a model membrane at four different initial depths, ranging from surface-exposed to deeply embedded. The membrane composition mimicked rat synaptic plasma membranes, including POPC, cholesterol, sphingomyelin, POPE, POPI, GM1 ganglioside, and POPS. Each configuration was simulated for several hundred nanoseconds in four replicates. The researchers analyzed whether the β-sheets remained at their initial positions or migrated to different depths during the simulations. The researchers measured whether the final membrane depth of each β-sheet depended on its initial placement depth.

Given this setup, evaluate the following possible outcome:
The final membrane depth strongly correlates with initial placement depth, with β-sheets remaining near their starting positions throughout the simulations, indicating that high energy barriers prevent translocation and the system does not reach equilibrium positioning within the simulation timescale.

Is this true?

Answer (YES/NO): NO